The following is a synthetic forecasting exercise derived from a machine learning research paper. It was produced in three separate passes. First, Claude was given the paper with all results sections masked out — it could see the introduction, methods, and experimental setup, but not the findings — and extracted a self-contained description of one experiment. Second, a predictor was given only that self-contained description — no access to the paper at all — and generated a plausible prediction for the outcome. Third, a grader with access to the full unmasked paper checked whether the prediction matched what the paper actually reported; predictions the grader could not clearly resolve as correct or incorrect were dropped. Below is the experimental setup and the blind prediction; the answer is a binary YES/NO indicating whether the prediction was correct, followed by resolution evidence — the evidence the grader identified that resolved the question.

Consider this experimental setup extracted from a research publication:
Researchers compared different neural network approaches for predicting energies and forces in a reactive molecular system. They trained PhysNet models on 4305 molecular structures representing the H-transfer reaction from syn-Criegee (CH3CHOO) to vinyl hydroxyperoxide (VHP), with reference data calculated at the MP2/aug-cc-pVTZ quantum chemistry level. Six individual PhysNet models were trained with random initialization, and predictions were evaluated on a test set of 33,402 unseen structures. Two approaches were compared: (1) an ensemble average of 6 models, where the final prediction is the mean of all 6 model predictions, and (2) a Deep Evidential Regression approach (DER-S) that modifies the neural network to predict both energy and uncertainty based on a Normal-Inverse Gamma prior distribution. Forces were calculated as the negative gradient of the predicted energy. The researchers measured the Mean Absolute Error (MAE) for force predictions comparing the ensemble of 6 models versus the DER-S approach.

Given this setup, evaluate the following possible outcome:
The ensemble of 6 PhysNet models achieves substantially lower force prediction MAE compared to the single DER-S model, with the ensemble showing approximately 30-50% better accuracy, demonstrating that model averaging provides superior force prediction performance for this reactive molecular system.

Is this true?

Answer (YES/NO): NO